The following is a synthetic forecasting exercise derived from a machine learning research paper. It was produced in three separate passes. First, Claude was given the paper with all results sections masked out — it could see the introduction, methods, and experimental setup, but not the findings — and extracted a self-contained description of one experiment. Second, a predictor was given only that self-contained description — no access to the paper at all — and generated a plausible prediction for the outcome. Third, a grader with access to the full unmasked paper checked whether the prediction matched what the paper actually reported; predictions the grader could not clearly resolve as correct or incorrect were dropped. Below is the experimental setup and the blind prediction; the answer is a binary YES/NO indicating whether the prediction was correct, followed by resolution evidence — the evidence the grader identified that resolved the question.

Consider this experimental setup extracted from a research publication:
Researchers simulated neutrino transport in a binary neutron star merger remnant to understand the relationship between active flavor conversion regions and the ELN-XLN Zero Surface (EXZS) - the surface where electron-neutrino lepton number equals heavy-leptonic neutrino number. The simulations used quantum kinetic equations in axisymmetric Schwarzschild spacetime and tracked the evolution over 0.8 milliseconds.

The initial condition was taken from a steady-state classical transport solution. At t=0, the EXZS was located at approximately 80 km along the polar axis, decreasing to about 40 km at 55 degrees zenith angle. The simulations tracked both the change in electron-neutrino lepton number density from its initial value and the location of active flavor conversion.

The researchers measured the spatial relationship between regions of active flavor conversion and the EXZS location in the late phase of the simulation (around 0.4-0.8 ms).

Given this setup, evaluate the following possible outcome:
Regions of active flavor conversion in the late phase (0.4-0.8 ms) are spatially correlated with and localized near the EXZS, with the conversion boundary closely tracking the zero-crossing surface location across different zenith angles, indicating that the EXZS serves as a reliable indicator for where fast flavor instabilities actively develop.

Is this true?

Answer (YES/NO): YES